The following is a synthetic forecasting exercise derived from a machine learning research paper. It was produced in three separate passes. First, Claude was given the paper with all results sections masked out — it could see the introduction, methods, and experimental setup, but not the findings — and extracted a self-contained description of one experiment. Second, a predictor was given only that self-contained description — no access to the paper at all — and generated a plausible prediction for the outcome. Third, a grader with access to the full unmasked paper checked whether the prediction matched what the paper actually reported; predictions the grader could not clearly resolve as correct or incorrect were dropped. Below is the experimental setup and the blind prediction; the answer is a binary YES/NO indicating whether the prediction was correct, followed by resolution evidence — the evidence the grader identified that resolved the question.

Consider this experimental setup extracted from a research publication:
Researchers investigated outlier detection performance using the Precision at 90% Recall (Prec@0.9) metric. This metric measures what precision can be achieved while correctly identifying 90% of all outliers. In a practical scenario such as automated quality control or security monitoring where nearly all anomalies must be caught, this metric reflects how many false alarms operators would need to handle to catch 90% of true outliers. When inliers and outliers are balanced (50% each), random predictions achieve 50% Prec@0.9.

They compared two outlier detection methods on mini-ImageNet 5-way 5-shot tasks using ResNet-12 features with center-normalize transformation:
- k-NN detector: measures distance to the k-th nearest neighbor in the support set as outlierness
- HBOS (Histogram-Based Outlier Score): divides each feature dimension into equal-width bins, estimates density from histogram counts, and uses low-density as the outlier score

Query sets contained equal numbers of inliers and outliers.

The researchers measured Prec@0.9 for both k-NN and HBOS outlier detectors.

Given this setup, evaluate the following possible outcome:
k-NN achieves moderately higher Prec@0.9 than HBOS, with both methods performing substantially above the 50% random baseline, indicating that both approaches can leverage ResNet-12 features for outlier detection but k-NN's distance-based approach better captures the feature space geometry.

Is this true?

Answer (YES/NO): NO